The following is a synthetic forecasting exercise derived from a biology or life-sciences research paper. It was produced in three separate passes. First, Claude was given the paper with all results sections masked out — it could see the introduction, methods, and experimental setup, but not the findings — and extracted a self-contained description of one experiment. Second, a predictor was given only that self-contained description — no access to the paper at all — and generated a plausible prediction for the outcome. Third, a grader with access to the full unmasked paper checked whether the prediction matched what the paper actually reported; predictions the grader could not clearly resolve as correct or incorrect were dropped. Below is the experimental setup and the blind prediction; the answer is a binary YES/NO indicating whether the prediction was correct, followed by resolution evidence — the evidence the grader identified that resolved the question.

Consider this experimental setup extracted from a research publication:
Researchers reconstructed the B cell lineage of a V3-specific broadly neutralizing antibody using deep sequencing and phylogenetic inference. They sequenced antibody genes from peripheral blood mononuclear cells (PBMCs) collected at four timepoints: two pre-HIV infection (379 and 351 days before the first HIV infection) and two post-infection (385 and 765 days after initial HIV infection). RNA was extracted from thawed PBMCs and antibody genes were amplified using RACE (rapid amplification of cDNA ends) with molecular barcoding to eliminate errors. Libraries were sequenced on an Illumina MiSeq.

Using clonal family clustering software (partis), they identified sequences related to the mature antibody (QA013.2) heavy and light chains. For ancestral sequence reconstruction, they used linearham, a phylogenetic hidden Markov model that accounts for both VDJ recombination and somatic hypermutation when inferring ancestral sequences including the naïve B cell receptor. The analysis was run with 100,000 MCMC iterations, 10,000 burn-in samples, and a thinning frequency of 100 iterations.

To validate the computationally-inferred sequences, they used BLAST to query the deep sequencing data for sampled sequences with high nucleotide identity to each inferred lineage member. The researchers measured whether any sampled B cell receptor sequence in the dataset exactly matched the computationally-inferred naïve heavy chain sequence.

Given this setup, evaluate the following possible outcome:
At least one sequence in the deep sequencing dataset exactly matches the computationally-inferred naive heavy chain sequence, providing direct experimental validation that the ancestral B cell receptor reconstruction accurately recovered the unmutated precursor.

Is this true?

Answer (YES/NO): NO